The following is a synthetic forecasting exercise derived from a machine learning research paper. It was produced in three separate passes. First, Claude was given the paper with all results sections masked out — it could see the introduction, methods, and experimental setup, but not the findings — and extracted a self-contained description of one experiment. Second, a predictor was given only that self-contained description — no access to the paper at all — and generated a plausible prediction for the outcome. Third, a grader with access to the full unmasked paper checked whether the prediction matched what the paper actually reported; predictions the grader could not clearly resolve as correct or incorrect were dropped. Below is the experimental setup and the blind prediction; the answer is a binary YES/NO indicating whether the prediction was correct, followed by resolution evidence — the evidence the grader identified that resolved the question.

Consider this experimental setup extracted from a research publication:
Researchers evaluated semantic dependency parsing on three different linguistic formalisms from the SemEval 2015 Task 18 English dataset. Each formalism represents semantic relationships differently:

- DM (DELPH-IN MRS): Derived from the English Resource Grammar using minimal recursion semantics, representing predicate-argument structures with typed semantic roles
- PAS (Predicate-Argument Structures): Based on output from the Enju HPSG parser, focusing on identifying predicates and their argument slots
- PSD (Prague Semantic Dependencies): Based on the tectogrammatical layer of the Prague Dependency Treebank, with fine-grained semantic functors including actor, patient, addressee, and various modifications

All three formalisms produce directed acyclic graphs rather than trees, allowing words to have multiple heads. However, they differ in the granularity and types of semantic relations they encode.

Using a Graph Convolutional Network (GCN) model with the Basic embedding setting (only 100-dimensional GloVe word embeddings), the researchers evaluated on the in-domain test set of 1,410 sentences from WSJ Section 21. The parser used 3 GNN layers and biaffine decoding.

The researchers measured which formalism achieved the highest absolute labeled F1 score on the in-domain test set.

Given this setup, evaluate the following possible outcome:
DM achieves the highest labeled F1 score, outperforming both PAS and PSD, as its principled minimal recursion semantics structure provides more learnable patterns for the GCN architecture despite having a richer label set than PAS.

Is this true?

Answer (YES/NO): NO